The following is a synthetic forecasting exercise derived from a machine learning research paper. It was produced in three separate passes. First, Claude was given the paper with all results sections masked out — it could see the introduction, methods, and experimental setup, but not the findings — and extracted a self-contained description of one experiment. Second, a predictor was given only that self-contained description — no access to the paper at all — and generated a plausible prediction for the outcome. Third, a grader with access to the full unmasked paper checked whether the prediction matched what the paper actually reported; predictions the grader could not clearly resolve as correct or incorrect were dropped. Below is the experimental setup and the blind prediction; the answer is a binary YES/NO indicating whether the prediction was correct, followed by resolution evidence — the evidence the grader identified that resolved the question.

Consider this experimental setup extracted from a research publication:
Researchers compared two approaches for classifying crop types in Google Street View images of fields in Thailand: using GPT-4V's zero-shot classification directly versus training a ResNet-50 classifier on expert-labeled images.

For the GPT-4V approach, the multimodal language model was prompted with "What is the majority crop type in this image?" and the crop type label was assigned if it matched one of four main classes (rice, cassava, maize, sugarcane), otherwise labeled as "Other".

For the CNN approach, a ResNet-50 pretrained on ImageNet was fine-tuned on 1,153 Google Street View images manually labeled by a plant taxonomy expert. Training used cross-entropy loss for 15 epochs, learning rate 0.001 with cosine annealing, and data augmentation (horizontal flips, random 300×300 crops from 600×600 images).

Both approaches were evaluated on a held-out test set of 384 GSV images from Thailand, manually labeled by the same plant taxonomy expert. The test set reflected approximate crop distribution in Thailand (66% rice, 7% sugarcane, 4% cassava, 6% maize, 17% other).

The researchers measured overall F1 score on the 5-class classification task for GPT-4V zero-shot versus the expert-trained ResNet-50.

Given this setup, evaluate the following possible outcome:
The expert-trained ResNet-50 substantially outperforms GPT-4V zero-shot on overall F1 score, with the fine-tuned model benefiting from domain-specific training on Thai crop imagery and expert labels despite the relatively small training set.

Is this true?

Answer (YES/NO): NO